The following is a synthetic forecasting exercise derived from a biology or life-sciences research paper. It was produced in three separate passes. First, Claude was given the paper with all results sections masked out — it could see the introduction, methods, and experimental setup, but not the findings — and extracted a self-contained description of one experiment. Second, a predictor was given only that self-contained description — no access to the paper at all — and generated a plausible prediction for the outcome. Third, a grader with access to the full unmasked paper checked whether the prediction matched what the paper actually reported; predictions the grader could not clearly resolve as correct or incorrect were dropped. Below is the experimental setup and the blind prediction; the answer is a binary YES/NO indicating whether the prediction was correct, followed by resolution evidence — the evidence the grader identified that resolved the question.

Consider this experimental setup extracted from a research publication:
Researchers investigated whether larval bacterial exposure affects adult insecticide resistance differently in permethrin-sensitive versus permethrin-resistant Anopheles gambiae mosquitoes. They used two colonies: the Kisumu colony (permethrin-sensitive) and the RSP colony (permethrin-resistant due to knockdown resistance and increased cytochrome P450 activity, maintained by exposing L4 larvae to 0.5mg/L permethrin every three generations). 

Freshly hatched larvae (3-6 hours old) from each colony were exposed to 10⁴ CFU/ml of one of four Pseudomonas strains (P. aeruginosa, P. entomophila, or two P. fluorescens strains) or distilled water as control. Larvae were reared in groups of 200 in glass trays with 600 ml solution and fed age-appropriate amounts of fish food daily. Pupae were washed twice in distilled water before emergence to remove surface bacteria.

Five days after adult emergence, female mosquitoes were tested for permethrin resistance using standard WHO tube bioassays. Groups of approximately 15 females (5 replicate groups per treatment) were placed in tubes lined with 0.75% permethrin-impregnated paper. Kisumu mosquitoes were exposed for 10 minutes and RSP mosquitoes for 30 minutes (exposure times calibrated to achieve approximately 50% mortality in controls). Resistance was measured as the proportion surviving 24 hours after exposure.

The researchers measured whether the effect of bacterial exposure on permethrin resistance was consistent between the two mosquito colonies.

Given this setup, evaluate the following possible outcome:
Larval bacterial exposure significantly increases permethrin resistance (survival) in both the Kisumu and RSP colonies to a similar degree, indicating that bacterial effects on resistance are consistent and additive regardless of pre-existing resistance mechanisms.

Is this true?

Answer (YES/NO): NO